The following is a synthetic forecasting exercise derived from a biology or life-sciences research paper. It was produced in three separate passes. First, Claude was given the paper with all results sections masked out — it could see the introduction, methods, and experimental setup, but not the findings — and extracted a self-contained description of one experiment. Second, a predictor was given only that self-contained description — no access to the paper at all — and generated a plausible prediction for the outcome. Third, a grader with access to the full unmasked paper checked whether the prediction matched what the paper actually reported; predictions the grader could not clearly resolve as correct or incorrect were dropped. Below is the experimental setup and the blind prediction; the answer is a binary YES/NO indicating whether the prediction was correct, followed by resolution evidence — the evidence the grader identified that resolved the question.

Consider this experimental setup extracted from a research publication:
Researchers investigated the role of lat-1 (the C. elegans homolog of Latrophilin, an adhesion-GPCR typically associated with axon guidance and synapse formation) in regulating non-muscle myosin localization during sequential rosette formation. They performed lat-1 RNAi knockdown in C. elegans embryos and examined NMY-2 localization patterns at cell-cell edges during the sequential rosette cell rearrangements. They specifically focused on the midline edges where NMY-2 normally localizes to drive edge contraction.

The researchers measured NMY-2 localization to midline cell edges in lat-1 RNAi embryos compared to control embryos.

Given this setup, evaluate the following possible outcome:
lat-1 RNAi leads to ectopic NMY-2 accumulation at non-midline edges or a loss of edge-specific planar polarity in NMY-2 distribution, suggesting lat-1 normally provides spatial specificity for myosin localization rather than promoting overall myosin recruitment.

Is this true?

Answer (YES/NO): NO